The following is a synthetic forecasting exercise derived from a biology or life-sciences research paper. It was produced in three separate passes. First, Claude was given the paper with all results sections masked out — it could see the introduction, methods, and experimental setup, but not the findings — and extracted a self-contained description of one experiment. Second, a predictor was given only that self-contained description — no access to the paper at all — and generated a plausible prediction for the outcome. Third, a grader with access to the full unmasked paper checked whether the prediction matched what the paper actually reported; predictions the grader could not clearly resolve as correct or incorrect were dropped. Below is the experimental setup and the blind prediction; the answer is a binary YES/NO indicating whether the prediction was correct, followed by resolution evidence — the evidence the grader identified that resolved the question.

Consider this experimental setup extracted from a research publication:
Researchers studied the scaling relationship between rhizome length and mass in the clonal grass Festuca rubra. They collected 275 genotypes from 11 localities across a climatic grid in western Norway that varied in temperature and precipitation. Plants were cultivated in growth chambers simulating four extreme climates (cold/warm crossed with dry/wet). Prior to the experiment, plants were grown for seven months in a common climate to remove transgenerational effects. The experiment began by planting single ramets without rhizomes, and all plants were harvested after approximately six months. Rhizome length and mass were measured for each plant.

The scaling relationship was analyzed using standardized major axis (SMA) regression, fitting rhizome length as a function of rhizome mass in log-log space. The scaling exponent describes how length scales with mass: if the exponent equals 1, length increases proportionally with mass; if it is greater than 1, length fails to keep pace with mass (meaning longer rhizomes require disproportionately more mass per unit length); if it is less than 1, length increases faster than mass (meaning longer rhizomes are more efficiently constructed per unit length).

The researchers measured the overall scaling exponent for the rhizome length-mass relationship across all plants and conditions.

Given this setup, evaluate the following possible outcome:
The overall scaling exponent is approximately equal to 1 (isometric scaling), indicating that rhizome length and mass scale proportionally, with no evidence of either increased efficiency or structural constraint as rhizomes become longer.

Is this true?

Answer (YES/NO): NO